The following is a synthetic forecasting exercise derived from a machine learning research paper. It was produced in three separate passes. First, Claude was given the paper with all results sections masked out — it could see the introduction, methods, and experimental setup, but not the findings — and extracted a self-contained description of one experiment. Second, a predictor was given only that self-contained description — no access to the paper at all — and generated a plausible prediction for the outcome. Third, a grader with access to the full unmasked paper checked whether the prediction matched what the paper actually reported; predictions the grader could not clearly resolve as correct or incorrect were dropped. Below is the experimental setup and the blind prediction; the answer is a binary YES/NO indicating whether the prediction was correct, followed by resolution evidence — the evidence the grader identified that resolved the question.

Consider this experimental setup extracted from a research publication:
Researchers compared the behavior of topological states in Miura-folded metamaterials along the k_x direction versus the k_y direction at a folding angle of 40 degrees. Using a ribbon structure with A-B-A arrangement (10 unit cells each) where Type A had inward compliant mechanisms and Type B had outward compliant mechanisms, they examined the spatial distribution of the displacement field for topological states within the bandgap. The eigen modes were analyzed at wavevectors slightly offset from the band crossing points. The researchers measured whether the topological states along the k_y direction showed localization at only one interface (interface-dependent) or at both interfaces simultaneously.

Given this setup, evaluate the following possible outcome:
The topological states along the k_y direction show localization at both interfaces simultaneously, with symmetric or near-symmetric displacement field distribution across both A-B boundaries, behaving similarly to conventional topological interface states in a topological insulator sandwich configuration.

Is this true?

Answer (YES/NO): YES